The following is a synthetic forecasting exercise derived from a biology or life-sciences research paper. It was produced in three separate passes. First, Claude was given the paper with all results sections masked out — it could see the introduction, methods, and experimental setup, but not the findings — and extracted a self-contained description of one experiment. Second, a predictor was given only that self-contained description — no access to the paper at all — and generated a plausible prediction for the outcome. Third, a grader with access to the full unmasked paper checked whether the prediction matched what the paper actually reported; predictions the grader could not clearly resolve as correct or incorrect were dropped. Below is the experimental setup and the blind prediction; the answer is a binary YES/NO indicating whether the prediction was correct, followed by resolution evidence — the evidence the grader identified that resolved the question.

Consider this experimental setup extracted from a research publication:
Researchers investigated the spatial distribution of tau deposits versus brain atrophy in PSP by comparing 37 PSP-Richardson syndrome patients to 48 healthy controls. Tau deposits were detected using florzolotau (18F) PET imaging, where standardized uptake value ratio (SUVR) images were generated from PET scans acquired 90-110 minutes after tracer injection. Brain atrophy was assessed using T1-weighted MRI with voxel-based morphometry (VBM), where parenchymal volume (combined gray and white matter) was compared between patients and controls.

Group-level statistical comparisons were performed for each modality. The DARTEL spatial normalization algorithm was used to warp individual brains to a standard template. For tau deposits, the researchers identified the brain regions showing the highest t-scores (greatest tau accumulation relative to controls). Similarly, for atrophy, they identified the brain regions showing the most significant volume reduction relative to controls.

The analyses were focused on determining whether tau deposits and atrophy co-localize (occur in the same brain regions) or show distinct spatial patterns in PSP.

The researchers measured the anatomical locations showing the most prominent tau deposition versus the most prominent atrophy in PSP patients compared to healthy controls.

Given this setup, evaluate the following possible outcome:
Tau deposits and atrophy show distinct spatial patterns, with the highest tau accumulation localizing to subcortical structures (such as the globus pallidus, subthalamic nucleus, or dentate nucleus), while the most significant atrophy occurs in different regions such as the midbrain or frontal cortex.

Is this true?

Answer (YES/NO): NO